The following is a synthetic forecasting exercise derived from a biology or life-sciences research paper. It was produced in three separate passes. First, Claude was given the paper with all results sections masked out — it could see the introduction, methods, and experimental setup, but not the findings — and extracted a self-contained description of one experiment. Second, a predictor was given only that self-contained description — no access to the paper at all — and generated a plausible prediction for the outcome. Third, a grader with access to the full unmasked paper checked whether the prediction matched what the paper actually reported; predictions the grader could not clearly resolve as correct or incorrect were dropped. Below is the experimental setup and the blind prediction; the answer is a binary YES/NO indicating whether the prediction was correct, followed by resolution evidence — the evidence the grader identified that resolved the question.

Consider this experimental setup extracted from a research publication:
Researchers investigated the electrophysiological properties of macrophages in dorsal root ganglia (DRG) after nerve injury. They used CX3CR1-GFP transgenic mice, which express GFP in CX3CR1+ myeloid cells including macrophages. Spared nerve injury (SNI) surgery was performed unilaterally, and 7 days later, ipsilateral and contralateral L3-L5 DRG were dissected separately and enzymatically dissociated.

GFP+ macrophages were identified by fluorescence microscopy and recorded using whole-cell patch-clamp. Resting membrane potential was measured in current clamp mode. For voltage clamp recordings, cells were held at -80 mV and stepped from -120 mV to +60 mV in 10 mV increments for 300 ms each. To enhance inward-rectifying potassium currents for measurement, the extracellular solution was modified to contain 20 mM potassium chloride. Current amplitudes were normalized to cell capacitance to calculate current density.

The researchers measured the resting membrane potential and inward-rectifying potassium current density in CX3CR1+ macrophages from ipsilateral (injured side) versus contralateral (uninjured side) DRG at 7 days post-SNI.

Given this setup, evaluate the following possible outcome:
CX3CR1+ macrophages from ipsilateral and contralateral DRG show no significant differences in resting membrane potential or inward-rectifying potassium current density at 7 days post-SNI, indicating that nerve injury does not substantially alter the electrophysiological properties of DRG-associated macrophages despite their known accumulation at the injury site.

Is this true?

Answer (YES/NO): NO